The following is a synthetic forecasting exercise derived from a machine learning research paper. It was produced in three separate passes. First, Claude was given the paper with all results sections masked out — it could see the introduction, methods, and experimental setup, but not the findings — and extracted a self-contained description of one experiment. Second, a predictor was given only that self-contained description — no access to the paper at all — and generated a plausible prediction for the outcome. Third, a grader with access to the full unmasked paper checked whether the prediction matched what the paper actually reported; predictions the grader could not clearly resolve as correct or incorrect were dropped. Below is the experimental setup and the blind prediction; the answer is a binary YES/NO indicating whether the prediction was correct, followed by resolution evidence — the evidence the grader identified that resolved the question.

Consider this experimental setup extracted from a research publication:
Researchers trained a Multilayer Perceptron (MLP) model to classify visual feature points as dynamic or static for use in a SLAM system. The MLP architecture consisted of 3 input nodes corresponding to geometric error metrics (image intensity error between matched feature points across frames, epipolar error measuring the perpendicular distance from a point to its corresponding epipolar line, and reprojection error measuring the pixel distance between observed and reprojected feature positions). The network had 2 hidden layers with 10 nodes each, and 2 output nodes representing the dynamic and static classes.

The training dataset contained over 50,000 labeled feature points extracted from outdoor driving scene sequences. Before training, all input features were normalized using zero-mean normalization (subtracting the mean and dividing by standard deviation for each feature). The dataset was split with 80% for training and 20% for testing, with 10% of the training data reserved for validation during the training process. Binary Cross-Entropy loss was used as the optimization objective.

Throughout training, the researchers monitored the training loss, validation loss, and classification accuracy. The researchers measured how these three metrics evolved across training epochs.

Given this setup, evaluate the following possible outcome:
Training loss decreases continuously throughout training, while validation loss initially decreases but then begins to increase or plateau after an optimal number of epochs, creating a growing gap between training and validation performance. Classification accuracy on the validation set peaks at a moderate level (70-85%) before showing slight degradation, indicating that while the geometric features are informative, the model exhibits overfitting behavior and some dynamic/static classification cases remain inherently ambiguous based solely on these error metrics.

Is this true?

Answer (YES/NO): NO